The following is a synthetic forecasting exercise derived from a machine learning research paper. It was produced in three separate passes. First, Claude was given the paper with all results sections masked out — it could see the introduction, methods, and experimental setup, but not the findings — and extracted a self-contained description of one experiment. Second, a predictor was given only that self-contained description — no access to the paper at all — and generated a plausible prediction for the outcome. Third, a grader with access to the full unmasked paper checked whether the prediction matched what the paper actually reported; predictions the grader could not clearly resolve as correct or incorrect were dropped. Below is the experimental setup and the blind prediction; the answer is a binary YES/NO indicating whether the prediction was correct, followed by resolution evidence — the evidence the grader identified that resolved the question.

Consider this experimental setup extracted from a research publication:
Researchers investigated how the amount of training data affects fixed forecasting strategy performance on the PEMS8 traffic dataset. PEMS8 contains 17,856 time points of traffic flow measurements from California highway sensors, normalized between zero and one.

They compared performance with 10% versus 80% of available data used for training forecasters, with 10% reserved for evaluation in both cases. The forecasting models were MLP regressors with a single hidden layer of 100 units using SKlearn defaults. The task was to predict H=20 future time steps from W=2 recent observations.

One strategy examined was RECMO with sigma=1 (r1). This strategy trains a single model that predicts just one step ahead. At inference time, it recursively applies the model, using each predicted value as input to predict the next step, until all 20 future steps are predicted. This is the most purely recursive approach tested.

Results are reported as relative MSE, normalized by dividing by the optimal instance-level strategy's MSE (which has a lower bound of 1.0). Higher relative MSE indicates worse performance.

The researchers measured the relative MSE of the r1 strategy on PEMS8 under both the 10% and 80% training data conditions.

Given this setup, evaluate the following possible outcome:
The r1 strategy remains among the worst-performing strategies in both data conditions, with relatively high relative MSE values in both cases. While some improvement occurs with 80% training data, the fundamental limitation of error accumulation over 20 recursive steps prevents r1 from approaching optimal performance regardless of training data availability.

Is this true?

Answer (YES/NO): NO